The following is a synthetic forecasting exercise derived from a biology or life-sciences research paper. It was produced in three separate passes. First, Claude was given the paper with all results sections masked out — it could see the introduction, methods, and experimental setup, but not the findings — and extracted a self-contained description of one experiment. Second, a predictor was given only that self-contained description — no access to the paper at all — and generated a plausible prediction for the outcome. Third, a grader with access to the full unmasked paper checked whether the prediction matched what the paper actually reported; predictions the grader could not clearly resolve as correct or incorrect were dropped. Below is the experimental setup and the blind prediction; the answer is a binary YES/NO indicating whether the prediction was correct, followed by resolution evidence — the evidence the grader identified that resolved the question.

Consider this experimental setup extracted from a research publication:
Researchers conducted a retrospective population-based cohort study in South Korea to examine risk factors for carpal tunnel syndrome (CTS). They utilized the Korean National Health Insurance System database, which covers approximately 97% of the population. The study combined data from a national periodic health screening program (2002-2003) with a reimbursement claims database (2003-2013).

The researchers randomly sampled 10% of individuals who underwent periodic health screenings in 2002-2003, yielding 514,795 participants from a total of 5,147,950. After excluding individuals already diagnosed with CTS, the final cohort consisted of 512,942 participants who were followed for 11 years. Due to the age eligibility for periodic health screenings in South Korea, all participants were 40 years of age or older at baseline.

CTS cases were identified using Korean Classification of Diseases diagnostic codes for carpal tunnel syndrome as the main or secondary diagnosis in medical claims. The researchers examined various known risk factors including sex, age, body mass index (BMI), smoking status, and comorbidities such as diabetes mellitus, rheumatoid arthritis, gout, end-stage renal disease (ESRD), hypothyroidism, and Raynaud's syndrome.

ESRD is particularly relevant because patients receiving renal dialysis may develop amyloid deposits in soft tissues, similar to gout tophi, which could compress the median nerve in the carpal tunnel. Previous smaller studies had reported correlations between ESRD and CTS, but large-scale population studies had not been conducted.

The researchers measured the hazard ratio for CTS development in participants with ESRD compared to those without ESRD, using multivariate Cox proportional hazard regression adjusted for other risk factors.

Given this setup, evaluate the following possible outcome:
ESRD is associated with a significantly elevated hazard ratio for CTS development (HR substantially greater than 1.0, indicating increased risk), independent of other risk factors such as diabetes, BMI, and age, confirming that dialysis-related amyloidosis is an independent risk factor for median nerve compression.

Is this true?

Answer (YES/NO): NO